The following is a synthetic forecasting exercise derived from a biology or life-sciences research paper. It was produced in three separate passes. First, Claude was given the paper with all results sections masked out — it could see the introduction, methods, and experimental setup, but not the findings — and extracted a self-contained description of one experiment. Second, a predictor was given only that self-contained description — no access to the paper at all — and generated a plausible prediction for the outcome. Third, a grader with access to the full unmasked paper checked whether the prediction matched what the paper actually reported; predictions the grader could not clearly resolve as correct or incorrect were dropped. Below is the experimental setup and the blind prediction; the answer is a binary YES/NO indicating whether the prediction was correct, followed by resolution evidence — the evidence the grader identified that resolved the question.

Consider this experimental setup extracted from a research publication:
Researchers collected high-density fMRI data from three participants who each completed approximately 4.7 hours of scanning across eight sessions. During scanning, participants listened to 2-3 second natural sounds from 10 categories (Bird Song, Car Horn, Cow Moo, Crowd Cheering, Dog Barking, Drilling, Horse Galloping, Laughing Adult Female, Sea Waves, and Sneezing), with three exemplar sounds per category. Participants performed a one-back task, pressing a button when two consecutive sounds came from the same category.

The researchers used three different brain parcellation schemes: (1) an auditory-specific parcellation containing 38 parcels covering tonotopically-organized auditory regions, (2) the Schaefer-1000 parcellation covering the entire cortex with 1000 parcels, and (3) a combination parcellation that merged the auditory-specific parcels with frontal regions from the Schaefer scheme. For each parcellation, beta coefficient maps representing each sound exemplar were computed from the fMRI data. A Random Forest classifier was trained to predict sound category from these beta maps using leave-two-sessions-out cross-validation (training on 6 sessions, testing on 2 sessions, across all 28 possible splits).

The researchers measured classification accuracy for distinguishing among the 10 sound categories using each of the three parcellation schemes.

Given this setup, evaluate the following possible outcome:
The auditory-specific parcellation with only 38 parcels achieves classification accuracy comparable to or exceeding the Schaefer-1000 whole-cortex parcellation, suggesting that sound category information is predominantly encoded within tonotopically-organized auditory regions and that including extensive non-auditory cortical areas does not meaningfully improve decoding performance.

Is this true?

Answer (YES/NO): YES